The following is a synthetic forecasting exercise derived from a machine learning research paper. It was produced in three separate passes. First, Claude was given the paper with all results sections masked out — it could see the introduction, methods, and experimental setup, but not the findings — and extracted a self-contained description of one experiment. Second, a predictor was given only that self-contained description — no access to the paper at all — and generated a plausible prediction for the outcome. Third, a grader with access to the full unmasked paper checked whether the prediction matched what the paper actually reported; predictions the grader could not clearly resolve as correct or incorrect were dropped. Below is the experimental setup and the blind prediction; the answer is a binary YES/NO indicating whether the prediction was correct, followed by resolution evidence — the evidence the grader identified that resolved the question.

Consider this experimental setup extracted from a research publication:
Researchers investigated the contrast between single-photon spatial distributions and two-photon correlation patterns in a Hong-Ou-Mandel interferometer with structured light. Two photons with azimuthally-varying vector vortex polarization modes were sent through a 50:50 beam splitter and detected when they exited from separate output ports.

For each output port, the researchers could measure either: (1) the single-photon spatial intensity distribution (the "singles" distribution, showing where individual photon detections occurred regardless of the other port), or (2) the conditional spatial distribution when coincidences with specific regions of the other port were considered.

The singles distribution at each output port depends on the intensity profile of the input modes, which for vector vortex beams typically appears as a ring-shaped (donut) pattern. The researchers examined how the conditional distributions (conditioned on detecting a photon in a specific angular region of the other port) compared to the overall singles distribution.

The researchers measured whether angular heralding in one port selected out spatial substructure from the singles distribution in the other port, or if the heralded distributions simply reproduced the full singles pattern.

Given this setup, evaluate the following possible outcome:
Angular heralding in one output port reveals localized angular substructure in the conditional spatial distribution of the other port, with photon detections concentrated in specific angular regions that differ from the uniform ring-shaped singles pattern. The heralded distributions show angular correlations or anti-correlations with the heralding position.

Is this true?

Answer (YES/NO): YES